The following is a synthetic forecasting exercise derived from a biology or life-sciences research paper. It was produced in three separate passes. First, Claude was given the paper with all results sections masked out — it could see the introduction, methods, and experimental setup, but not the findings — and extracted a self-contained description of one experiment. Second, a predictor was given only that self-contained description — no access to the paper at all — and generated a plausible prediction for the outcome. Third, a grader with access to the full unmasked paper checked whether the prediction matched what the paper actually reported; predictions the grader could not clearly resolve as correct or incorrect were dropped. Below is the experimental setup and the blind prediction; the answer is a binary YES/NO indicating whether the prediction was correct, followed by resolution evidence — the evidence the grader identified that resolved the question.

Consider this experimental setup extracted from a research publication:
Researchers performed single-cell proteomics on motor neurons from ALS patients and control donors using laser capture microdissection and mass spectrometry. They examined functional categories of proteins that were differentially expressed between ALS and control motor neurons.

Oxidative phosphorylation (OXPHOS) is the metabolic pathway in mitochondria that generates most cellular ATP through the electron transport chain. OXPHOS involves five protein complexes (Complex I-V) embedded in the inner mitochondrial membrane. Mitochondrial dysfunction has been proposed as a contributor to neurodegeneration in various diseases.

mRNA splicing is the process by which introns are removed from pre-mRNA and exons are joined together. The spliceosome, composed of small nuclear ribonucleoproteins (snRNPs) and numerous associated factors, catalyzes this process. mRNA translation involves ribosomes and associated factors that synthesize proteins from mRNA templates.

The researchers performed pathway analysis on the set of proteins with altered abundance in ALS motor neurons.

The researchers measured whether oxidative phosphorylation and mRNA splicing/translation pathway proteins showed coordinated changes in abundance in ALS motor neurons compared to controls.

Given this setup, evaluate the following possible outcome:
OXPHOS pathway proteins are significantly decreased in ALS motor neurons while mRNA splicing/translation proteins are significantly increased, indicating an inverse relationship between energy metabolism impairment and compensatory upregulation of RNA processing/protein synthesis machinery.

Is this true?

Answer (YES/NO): NO